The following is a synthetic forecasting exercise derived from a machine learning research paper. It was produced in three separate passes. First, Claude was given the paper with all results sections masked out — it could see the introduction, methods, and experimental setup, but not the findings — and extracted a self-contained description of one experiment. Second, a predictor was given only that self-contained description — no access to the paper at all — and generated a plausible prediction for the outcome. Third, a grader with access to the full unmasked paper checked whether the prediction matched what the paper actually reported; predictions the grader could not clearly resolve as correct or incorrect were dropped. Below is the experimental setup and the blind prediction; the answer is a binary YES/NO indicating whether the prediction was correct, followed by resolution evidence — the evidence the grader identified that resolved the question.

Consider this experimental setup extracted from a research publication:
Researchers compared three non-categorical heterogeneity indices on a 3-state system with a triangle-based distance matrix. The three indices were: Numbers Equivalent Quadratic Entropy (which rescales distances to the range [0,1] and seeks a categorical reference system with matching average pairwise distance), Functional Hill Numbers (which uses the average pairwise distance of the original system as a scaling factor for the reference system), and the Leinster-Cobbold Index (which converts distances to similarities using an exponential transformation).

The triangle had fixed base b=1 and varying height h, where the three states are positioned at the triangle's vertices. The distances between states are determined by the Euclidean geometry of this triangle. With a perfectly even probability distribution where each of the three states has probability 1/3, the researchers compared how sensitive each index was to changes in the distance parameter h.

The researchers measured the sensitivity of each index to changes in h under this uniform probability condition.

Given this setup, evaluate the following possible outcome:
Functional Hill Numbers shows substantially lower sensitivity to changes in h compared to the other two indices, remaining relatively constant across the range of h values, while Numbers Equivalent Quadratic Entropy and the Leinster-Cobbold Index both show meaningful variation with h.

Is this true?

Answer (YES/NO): YES